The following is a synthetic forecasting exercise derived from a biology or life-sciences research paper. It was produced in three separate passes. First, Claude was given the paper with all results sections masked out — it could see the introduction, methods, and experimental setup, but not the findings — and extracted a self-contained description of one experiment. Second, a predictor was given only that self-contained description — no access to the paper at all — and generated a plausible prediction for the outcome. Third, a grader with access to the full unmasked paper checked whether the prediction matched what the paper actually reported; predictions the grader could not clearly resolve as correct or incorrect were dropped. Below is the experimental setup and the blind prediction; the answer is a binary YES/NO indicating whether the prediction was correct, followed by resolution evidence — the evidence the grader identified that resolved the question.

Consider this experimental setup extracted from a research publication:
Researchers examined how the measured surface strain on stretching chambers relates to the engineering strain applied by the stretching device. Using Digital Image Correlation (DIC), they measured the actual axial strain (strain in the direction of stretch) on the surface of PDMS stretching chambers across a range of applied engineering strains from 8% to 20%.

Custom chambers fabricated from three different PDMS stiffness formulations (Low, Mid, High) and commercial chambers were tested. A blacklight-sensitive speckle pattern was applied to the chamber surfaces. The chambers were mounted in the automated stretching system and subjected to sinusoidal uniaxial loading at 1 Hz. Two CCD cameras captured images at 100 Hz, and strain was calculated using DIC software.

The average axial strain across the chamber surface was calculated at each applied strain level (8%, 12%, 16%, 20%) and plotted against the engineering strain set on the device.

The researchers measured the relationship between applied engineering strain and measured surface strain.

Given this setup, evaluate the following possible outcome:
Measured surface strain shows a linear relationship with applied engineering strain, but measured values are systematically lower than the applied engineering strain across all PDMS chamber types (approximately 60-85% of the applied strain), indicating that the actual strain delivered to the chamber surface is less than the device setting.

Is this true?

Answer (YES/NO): NO